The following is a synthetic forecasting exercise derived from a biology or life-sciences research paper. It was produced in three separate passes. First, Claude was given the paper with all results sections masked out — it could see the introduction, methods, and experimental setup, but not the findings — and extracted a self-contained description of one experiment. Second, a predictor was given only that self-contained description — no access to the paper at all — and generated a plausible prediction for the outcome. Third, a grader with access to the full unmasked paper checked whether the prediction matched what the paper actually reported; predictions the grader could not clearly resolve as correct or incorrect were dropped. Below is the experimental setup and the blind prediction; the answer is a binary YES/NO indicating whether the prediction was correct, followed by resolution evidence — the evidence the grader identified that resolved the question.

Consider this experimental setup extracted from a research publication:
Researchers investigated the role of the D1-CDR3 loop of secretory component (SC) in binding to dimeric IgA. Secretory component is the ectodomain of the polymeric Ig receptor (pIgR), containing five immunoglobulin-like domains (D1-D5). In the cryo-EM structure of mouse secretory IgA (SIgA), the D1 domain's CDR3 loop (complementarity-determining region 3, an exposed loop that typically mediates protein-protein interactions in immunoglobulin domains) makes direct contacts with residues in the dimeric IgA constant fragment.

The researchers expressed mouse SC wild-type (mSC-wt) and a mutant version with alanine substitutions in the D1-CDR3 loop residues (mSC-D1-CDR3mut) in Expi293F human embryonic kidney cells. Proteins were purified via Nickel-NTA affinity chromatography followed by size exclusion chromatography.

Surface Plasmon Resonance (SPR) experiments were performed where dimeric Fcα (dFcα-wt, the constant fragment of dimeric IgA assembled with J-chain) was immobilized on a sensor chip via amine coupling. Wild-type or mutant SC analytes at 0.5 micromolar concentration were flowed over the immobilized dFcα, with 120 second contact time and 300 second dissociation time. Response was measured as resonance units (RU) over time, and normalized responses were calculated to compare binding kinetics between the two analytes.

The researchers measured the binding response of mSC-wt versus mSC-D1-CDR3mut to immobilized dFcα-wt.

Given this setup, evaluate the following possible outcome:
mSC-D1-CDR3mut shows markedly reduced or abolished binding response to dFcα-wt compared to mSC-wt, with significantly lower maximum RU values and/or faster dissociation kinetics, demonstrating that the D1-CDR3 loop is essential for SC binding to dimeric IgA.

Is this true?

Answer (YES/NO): NO